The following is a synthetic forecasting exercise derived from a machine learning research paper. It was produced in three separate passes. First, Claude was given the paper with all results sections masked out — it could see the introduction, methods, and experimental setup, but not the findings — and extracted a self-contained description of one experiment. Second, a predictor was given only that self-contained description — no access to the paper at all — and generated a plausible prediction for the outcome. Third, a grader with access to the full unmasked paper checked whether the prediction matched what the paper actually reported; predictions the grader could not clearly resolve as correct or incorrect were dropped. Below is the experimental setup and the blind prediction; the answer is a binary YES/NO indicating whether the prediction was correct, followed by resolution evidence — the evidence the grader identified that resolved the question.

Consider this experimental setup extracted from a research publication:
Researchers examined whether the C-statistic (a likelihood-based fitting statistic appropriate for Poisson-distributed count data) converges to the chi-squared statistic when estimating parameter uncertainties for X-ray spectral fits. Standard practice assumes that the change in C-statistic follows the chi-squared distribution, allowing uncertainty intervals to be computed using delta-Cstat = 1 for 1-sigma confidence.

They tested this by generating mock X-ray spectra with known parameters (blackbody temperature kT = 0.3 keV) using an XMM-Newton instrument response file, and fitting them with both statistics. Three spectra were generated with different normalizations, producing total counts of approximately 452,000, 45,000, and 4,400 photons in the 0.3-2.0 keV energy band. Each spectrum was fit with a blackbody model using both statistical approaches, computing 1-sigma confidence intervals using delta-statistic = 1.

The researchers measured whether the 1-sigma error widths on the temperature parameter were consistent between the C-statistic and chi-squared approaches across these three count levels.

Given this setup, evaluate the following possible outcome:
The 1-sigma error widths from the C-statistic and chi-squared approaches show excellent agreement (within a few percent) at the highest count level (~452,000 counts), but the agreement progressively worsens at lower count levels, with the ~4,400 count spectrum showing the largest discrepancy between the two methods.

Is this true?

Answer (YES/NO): NO